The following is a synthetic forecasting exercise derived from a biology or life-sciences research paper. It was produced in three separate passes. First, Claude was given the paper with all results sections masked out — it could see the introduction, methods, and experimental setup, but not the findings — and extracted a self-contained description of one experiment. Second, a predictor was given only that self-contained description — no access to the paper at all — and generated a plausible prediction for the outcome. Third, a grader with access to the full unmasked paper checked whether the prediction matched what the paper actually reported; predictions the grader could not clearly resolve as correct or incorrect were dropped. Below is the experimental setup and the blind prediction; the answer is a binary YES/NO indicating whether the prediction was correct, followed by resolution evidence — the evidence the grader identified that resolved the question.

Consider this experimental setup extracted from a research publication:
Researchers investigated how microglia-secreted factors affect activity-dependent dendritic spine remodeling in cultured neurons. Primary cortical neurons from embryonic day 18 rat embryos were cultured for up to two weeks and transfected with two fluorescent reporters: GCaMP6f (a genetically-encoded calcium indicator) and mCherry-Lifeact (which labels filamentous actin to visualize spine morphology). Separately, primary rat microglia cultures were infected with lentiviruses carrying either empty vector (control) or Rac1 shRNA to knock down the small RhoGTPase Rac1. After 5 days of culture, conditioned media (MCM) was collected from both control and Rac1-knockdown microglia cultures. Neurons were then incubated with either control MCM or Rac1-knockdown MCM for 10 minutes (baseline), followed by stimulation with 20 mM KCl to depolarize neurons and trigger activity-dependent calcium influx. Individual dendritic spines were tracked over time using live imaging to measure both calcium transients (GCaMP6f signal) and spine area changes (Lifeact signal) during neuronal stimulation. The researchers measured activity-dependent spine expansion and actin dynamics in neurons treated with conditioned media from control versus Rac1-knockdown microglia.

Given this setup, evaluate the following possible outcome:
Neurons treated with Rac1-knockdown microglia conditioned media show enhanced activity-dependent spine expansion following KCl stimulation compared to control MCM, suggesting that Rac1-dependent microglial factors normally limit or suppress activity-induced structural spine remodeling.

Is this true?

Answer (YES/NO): YES